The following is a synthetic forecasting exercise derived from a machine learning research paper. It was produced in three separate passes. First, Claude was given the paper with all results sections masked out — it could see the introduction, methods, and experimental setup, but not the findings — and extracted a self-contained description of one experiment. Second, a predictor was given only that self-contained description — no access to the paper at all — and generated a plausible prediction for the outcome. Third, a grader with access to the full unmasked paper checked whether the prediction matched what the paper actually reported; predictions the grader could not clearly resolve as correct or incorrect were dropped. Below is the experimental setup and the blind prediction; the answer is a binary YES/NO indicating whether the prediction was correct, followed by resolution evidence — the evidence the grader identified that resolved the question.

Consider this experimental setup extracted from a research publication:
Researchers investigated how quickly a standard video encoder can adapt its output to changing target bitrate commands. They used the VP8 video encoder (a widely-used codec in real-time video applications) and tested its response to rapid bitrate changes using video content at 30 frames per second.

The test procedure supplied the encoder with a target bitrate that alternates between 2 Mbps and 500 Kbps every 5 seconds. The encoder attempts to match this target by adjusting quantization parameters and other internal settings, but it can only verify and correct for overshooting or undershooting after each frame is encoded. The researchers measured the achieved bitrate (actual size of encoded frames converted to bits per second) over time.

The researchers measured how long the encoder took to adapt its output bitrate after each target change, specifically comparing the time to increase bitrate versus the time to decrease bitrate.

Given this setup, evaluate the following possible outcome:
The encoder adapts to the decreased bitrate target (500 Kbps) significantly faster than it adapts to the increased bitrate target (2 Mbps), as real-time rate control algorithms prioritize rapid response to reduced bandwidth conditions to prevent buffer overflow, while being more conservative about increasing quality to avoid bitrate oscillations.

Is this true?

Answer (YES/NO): YES